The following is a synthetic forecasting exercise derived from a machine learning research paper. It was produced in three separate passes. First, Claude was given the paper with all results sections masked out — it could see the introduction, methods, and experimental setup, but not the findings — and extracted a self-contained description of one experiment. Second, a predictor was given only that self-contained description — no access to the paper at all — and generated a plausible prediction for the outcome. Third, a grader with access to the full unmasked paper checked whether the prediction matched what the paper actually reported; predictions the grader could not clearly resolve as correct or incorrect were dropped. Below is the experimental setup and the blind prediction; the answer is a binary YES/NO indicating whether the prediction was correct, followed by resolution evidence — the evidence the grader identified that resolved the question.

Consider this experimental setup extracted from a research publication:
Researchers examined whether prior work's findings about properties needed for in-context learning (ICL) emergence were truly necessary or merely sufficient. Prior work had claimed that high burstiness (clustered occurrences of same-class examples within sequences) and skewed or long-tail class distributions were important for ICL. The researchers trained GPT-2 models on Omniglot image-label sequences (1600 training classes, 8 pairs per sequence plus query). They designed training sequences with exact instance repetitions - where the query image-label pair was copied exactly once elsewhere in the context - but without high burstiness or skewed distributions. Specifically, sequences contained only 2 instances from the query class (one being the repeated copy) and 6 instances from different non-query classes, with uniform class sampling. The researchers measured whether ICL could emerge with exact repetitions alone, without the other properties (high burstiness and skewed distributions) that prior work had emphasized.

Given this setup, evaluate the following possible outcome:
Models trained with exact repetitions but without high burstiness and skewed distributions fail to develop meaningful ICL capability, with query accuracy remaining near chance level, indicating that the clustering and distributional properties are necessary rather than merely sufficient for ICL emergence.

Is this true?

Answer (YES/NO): NO